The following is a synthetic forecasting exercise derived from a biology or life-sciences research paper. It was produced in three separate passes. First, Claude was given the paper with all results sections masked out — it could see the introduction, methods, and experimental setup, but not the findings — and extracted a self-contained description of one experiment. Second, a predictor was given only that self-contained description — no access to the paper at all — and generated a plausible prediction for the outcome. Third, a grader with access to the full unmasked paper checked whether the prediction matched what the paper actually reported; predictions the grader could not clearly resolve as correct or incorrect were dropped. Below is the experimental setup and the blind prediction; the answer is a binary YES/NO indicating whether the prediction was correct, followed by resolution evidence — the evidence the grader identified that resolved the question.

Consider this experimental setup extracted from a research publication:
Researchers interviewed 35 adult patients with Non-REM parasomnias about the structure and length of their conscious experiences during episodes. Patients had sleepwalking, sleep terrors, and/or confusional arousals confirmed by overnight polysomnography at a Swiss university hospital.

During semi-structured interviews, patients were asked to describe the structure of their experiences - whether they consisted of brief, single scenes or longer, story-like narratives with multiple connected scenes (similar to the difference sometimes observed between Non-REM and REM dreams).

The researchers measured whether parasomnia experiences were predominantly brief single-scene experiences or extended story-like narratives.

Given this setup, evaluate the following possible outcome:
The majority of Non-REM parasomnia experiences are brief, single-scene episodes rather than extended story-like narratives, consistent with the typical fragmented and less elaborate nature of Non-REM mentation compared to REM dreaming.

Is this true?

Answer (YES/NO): YES